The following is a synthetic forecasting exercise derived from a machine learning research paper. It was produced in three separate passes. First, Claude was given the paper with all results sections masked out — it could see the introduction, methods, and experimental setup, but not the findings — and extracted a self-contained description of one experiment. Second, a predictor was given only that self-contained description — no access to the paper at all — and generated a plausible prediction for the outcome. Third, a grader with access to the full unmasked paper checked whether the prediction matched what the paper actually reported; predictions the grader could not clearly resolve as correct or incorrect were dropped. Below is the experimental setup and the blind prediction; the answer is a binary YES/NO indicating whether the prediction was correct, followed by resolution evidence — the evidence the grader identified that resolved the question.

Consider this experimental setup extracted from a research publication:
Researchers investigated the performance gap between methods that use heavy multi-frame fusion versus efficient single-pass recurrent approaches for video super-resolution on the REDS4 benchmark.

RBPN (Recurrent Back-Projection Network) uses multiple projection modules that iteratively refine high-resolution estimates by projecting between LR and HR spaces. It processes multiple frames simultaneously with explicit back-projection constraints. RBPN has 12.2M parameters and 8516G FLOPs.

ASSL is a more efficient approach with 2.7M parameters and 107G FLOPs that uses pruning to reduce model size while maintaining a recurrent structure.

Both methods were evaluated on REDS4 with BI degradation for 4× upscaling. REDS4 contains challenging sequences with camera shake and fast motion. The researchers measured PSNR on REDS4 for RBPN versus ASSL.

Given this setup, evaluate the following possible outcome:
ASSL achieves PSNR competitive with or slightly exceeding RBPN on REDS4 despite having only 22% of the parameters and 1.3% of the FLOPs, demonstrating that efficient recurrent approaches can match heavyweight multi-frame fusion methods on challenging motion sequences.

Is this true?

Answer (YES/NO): YES